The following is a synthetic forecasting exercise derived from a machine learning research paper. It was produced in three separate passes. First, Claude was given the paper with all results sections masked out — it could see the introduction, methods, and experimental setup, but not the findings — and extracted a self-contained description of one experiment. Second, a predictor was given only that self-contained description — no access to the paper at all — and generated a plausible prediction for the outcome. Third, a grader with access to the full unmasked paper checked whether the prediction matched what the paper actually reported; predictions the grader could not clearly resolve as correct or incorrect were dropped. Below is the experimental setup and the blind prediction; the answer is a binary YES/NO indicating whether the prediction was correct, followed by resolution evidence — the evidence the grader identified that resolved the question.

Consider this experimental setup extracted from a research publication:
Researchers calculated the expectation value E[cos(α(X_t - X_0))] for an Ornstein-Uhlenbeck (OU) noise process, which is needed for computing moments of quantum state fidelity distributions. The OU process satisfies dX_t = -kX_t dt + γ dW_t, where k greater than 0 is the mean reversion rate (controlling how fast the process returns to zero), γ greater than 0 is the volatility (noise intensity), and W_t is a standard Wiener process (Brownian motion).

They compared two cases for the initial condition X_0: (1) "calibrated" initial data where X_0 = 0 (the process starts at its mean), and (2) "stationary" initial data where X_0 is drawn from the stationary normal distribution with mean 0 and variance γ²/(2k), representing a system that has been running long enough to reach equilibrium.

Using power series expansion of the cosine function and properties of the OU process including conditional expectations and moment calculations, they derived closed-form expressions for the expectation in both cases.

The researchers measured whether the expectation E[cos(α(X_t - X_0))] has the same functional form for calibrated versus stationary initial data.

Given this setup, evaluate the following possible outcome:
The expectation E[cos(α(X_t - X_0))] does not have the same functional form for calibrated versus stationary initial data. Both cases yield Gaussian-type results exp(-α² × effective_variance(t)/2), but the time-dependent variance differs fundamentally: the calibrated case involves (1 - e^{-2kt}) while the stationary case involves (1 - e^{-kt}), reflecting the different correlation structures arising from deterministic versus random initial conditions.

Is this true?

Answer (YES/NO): YES